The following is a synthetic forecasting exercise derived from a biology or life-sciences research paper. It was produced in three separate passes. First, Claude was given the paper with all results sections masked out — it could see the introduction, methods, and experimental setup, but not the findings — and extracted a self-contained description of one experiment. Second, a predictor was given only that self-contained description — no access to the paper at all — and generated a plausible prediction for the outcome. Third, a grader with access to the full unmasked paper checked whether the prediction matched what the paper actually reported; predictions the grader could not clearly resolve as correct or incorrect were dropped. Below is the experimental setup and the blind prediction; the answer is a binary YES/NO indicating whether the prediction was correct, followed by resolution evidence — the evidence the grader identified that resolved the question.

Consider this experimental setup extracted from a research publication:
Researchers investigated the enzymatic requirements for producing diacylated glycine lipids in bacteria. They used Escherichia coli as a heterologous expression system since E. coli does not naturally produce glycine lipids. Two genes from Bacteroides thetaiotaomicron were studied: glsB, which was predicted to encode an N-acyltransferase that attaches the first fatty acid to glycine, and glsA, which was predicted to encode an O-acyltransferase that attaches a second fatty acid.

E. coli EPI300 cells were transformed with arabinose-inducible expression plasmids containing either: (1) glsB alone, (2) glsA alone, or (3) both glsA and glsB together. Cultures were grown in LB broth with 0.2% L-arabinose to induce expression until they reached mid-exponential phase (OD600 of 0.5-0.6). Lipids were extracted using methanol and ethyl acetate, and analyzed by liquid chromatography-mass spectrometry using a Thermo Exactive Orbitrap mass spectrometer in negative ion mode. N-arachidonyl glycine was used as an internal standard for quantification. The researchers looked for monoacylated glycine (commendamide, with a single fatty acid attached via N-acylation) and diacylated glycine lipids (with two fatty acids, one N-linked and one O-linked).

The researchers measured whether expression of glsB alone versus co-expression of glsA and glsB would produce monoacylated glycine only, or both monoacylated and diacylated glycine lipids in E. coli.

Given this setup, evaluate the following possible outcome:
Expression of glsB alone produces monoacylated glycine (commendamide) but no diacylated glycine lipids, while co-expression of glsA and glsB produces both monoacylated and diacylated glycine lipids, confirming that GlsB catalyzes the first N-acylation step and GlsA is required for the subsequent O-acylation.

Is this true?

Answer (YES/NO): NO